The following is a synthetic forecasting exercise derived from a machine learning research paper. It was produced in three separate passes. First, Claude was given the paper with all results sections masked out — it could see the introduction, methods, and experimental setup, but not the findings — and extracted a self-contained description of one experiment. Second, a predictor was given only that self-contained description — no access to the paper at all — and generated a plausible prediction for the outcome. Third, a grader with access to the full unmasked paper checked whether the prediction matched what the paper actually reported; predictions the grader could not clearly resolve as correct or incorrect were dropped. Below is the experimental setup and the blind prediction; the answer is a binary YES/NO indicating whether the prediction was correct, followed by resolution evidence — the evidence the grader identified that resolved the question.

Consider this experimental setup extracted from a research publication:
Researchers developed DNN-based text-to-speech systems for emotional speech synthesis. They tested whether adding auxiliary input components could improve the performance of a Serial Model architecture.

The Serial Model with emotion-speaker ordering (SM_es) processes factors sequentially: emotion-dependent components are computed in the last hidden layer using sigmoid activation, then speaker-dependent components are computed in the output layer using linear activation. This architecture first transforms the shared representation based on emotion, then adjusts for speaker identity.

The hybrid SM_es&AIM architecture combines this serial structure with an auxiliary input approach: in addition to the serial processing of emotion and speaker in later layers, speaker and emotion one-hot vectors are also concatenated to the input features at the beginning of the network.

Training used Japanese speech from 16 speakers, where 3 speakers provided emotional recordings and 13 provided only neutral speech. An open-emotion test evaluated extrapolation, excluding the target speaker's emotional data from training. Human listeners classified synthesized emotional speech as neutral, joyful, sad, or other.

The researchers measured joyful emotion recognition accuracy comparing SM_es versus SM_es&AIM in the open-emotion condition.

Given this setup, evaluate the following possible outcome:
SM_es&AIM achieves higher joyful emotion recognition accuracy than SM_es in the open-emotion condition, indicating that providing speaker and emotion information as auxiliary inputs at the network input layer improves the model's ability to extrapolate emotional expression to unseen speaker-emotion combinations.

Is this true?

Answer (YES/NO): YES